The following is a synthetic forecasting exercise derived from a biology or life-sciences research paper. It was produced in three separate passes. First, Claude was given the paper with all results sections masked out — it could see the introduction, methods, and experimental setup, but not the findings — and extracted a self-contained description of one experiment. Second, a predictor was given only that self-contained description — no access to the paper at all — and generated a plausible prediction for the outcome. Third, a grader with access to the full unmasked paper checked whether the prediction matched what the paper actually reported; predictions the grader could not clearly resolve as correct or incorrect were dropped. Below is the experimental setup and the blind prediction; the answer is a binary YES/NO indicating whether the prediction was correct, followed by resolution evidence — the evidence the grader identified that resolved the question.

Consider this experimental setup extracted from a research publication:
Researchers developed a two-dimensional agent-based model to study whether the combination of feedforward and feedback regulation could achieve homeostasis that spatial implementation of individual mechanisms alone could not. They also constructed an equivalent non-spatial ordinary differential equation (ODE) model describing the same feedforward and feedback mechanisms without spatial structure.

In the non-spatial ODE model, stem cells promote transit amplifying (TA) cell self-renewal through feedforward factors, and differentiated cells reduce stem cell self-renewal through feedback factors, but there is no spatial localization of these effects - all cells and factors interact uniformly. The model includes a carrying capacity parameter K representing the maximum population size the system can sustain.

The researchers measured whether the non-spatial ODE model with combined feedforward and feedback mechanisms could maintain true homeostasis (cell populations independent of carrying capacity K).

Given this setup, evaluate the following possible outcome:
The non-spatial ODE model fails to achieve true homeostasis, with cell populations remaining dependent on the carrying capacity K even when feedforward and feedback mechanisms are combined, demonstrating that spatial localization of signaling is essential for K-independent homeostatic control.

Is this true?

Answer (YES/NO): YES